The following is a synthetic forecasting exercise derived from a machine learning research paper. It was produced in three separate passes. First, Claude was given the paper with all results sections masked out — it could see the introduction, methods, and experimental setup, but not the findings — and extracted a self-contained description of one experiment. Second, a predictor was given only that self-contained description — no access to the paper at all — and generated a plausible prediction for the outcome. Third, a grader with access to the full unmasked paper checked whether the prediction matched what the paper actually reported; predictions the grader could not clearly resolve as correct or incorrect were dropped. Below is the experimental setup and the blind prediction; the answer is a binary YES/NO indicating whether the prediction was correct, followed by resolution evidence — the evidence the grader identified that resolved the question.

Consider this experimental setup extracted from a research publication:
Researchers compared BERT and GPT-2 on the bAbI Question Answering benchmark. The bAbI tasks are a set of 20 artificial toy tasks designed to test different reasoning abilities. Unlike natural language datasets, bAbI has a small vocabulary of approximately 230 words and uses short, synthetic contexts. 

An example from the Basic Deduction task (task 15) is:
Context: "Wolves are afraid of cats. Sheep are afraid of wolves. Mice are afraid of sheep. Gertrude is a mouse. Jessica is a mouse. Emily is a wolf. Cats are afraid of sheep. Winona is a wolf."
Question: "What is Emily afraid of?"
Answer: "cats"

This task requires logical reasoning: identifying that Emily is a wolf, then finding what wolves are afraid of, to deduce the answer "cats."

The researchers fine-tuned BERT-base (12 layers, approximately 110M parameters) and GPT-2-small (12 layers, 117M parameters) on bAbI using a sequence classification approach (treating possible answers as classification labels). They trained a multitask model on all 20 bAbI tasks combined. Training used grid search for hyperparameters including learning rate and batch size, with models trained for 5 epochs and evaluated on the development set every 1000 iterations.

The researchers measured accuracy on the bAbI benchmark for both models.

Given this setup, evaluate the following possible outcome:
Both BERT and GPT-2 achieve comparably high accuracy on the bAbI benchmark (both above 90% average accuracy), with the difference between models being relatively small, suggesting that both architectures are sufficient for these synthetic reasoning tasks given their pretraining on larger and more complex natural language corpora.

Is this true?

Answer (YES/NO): NO